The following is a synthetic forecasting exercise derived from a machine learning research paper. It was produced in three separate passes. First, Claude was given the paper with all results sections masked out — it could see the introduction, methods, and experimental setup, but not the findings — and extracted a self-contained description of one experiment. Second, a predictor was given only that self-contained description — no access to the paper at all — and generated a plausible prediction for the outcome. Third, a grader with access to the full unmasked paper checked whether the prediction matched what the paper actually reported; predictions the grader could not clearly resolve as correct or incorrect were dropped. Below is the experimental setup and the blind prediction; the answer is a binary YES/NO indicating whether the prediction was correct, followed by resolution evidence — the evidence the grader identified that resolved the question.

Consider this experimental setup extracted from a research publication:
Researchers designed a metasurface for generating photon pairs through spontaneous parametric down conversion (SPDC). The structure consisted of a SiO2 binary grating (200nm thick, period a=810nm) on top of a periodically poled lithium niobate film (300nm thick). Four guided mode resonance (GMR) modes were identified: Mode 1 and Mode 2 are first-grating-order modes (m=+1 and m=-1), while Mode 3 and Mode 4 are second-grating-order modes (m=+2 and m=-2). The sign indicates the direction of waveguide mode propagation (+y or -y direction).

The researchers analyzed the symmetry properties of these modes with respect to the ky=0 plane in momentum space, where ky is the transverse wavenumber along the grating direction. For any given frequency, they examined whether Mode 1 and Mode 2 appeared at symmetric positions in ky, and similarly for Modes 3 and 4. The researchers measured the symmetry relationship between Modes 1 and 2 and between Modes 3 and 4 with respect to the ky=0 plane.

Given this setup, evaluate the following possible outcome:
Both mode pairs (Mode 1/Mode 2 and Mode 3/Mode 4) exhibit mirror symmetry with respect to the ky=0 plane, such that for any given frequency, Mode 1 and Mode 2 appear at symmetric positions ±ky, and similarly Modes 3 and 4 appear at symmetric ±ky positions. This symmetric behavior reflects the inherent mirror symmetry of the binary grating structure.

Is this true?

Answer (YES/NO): YES